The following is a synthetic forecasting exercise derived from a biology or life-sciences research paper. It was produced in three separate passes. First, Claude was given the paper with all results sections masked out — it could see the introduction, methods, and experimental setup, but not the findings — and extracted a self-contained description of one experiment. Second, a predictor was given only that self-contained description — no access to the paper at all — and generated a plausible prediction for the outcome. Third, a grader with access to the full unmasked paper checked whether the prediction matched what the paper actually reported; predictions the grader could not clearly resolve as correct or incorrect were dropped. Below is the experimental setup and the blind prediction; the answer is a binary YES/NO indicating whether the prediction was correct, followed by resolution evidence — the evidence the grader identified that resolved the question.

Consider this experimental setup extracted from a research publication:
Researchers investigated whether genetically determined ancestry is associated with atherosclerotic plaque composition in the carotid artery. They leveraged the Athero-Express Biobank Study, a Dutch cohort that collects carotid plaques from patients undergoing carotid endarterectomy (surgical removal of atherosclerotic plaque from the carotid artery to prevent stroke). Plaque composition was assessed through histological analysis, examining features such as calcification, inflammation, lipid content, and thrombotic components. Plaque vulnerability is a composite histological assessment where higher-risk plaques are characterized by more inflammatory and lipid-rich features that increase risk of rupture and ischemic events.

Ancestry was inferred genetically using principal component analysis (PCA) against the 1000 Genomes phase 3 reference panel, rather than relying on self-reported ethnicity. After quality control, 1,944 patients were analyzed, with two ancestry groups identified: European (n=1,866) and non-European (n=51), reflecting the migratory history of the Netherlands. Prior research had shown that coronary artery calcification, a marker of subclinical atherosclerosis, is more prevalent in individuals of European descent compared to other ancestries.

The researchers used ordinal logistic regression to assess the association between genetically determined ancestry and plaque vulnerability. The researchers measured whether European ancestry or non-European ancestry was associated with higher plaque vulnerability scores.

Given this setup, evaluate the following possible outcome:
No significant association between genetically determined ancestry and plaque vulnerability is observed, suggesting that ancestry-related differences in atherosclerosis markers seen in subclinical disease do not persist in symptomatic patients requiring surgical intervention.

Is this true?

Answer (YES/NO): NO